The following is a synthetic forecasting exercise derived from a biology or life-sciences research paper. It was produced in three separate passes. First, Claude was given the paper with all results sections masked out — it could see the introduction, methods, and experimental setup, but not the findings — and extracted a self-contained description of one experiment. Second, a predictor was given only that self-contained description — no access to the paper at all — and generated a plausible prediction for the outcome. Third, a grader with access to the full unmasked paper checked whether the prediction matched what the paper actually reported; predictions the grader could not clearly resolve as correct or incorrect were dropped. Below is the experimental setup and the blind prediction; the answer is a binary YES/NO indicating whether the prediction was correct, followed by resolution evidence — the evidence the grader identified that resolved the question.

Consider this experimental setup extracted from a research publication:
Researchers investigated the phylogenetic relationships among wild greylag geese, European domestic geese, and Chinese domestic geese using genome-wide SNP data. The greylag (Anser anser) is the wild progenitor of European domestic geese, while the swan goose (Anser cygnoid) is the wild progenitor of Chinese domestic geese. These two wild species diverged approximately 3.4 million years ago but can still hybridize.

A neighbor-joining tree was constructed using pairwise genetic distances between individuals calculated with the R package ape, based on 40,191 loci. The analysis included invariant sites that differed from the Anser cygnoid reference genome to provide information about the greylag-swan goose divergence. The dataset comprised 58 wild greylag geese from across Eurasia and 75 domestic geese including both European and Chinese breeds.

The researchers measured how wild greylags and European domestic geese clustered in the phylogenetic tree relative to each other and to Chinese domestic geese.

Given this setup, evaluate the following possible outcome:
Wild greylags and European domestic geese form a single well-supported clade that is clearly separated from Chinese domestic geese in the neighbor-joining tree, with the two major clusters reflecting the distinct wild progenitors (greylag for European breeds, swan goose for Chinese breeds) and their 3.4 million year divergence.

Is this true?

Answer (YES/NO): NO